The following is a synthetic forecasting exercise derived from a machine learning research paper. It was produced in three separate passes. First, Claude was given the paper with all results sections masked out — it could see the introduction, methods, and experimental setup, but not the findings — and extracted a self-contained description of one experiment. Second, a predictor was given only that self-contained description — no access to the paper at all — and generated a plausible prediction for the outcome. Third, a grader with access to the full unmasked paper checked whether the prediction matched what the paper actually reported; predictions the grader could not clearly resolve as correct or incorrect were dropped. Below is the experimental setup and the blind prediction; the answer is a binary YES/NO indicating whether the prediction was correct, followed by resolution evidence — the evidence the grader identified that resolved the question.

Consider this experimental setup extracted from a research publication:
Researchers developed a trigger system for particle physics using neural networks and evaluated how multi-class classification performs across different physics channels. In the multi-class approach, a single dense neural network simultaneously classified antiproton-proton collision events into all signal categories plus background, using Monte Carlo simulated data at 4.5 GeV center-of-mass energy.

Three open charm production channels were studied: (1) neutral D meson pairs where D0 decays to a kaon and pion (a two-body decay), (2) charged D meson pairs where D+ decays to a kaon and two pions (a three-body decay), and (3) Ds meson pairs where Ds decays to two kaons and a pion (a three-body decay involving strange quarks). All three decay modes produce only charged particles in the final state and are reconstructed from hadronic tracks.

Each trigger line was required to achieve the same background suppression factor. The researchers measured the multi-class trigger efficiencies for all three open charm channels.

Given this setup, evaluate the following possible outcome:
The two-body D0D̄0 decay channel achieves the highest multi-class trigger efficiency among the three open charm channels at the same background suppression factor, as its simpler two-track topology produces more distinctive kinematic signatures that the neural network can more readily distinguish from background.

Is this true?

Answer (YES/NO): YES